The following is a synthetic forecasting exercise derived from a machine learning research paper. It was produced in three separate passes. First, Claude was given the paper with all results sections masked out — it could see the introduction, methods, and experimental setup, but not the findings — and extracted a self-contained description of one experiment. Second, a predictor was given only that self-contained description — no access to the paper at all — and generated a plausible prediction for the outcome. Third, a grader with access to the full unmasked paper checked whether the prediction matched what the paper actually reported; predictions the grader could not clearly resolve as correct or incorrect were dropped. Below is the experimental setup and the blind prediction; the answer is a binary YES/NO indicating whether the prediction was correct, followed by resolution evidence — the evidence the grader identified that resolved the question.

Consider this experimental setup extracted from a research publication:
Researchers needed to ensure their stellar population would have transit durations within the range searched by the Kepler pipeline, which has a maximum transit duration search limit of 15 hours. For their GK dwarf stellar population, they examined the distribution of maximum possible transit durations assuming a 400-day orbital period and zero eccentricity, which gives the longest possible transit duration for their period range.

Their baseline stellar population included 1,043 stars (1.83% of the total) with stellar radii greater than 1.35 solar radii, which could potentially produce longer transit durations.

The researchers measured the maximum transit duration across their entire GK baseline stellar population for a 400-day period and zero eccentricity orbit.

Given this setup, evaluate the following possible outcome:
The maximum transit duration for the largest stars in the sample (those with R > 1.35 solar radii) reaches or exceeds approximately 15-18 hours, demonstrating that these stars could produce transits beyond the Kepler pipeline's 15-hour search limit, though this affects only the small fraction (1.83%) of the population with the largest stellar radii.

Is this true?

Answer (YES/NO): NO